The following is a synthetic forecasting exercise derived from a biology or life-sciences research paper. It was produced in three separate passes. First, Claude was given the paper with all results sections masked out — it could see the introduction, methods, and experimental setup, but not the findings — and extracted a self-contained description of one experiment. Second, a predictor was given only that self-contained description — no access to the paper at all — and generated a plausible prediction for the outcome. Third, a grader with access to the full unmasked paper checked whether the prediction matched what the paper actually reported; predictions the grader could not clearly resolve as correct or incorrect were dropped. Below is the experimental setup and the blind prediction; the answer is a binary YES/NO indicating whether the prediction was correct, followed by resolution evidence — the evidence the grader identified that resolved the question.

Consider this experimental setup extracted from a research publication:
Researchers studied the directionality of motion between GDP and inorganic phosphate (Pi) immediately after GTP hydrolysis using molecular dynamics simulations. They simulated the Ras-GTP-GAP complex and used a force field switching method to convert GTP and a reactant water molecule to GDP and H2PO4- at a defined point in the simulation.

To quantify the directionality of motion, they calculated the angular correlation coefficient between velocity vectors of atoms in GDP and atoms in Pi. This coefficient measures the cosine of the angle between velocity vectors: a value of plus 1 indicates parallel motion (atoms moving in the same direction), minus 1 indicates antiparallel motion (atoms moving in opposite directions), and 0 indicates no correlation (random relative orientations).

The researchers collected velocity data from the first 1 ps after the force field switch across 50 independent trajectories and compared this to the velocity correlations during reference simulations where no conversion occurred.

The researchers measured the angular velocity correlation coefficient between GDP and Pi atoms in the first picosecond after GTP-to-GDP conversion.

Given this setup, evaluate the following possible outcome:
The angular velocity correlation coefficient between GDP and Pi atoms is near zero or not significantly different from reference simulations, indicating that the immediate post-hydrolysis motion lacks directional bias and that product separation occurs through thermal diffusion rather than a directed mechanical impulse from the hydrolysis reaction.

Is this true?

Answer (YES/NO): NO